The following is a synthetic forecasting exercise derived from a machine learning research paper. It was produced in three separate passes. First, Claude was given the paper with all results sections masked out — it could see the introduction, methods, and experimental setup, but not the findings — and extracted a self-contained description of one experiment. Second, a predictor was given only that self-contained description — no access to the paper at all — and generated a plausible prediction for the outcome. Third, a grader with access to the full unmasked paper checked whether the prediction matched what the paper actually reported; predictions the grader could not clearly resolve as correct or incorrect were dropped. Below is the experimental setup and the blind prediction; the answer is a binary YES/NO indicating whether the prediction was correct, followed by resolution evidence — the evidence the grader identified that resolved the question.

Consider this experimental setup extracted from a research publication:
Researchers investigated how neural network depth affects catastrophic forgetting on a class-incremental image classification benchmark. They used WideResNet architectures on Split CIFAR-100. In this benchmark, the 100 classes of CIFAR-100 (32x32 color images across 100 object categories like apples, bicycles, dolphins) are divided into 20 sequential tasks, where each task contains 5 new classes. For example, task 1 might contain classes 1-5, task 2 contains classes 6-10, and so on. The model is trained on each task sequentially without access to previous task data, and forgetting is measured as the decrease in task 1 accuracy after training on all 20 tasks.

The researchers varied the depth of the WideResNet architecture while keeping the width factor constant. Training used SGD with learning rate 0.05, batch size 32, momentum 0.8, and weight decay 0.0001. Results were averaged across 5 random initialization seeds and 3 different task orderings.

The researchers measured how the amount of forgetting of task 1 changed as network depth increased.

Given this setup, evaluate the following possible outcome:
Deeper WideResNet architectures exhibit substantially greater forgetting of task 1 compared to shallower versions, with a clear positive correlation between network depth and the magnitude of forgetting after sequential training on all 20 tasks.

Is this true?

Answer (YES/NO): YES